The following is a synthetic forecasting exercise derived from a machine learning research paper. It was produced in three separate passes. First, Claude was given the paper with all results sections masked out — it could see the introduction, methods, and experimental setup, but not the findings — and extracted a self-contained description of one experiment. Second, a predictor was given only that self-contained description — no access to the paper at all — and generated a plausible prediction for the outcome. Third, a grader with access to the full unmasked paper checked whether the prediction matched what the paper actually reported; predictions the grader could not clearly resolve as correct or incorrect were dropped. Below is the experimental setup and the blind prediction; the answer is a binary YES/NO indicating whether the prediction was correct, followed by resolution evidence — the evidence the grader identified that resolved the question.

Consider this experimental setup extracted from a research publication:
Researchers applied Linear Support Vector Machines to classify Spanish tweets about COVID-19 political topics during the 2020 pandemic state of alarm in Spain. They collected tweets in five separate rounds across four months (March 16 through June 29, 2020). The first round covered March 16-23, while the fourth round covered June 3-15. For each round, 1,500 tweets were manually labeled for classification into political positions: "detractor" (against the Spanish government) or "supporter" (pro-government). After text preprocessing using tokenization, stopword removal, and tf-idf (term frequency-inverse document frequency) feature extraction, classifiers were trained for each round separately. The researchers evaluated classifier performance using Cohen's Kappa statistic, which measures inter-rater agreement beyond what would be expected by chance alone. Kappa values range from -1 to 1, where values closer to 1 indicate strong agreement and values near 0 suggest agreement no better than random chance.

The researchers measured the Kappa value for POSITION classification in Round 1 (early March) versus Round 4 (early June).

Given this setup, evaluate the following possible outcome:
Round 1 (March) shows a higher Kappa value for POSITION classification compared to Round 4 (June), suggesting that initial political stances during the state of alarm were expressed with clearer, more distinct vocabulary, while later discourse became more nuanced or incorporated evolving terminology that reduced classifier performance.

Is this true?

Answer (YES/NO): NO